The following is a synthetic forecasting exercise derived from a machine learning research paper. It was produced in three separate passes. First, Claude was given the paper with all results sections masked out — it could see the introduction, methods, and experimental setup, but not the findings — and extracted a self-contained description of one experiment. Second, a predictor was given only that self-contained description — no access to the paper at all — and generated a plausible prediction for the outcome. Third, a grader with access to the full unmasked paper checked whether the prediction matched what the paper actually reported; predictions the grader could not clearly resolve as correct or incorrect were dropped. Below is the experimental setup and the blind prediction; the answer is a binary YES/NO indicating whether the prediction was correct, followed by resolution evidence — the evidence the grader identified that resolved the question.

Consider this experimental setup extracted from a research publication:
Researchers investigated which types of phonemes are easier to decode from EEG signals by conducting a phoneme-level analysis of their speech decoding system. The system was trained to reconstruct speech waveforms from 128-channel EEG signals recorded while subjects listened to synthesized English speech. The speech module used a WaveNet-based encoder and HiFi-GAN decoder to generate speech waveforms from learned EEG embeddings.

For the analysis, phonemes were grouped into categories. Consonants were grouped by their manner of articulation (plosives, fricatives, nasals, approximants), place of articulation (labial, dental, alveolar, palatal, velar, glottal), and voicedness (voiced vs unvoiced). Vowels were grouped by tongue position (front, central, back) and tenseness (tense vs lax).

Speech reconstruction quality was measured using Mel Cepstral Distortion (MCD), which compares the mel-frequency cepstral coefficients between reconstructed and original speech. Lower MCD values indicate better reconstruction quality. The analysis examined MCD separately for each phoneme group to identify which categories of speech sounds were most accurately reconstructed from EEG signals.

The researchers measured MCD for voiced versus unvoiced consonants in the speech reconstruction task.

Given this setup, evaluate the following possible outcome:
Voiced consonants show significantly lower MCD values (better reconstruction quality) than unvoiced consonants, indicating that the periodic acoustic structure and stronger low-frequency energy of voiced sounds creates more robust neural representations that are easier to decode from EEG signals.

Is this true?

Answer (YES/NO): YES